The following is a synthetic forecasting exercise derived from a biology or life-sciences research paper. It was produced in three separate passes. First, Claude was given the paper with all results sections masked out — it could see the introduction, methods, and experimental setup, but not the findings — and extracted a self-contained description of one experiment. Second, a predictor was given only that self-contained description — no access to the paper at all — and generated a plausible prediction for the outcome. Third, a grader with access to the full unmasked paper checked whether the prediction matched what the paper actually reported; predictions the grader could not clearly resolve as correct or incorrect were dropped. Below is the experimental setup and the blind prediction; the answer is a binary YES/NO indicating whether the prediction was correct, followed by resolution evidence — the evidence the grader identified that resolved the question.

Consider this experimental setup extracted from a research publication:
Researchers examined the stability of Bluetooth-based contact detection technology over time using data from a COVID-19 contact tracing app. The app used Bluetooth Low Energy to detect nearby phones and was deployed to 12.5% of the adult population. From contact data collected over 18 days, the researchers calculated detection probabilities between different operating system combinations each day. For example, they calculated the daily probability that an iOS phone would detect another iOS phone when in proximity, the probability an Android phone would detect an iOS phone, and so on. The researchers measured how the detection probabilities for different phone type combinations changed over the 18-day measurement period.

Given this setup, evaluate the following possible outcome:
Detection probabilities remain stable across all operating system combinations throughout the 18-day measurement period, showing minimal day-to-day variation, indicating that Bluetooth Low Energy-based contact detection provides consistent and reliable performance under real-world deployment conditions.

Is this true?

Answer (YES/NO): YES